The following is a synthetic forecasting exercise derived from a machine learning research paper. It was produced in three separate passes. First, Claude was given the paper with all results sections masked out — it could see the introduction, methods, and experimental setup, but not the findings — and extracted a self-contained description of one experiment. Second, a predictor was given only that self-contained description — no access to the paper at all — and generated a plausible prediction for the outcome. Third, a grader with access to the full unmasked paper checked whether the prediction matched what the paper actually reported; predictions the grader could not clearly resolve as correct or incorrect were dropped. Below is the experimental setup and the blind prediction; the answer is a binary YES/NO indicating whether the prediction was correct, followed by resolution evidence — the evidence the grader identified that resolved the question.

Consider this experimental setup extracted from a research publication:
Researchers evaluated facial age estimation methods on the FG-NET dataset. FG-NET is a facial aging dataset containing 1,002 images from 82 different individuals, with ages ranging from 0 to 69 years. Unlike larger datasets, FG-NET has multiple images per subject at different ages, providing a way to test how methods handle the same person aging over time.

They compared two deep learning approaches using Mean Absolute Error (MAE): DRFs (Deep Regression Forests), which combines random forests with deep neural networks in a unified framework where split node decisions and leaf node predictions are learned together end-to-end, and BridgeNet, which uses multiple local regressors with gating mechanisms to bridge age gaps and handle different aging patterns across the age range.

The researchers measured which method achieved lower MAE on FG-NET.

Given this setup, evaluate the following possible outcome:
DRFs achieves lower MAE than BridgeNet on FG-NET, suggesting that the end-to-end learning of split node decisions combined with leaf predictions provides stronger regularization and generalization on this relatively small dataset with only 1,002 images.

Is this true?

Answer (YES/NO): NO